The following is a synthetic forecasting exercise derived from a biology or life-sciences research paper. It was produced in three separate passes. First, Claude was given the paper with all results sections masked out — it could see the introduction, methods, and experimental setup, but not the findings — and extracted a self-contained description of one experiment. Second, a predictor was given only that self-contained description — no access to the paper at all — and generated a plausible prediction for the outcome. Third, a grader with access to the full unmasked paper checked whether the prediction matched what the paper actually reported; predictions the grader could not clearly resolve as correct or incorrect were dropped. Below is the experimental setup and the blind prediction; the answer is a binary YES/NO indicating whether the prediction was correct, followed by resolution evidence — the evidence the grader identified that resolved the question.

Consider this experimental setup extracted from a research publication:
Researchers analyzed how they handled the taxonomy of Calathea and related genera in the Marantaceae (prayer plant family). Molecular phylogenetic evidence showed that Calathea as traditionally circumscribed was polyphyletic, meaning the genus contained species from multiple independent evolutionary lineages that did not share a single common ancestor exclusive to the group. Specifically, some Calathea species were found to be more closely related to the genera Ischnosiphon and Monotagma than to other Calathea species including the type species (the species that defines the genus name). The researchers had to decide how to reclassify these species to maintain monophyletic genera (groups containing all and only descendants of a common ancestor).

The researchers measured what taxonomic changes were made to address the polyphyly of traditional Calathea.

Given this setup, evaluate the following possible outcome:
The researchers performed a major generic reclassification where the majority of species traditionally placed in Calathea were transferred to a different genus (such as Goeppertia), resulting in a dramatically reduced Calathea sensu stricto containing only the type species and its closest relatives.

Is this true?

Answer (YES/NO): YES